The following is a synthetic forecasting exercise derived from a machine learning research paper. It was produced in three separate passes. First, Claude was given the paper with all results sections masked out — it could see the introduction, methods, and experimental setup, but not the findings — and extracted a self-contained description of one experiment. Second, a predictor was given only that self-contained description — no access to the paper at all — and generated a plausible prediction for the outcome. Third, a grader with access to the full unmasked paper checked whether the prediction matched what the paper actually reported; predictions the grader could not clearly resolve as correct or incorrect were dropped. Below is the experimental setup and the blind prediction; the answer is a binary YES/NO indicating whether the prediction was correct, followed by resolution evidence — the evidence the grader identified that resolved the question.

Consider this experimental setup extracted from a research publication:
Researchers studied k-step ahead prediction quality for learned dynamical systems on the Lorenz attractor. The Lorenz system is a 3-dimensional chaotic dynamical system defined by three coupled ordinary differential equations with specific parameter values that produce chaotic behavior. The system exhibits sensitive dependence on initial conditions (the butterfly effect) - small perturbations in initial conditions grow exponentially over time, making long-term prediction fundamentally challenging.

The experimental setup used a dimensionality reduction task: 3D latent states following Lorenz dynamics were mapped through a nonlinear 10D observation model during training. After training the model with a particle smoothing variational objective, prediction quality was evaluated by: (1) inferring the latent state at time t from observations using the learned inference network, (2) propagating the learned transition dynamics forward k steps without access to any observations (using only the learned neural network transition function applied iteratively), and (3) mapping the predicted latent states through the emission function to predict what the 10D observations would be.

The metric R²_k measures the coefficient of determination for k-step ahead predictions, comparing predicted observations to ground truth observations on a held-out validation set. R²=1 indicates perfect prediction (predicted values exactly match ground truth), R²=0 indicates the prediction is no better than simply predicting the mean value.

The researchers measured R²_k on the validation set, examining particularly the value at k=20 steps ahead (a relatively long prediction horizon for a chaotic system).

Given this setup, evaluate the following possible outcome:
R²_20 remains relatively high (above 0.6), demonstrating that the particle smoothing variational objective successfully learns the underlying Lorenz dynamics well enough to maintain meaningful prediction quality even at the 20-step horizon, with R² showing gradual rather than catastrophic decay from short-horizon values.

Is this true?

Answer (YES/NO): YES